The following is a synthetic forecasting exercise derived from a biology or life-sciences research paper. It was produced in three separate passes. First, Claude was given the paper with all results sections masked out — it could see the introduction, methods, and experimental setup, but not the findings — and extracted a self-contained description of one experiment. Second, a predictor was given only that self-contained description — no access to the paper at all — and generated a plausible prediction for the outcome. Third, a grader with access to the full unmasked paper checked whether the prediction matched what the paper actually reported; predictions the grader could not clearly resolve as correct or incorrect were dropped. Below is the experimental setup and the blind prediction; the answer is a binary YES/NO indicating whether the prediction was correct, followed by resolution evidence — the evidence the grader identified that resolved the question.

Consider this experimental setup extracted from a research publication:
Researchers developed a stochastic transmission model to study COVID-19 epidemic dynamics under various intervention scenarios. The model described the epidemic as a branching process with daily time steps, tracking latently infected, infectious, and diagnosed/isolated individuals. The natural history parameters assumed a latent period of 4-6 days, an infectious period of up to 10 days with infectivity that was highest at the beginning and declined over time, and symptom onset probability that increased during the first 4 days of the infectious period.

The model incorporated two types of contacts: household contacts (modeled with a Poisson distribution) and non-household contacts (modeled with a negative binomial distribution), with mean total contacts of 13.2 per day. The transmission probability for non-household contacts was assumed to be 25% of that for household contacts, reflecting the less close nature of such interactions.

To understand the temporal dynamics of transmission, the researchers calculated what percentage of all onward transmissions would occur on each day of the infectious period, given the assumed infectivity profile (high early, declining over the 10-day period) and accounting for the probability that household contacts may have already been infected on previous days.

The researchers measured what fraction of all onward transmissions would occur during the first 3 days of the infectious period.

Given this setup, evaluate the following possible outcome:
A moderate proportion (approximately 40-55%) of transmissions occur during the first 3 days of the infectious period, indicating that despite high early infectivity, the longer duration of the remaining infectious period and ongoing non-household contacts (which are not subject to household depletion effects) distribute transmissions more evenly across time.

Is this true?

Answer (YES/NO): NO